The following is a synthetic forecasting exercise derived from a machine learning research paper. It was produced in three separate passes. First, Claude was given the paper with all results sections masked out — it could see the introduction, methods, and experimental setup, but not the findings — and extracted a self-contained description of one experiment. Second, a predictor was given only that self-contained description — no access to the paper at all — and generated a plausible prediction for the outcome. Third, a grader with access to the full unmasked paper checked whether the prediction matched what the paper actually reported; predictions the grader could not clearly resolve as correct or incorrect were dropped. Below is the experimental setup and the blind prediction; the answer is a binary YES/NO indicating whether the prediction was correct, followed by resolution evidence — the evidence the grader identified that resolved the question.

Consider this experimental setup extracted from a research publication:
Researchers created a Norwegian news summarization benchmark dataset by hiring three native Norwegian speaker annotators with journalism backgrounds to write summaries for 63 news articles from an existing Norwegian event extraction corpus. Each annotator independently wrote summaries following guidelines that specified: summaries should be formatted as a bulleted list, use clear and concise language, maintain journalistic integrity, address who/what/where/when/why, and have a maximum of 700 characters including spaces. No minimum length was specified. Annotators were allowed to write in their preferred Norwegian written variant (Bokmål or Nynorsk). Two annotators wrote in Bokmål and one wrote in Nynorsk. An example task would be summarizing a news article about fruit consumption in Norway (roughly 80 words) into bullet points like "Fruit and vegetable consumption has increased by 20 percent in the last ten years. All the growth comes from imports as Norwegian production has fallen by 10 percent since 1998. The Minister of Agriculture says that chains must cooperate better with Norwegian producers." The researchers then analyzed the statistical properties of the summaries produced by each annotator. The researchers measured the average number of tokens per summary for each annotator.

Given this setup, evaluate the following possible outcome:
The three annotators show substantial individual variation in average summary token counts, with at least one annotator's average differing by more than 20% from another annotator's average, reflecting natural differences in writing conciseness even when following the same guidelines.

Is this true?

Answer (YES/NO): NO